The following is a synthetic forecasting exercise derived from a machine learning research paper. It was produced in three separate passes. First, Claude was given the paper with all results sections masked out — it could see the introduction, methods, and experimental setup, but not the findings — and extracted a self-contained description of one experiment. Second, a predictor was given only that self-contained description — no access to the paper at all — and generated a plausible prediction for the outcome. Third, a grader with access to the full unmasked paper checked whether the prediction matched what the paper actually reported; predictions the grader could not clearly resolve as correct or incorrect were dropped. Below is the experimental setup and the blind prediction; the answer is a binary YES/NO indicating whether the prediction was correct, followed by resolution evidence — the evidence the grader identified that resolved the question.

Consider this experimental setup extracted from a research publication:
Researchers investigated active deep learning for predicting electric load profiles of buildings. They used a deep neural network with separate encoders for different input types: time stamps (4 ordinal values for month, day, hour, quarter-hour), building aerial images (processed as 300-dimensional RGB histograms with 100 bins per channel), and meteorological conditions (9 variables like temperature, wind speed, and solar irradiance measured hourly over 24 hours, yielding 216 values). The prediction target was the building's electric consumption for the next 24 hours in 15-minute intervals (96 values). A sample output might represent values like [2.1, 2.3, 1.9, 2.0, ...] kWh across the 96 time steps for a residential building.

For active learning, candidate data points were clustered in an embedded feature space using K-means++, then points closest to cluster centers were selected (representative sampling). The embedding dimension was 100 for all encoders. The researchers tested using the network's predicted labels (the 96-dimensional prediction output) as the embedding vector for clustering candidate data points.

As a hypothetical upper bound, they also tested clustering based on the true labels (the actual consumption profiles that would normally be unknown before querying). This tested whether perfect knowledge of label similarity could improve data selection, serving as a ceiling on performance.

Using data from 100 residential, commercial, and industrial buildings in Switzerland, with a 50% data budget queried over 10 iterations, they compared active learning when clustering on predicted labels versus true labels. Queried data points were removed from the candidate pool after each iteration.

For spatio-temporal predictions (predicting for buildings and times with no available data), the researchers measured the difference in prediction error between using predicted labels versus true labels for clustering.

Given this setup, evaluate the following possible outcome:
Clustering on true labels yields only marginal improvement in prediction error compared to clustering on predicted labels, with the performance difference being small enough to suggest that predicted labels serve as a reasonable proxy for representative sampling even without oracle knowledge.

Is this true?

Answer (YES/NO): NO